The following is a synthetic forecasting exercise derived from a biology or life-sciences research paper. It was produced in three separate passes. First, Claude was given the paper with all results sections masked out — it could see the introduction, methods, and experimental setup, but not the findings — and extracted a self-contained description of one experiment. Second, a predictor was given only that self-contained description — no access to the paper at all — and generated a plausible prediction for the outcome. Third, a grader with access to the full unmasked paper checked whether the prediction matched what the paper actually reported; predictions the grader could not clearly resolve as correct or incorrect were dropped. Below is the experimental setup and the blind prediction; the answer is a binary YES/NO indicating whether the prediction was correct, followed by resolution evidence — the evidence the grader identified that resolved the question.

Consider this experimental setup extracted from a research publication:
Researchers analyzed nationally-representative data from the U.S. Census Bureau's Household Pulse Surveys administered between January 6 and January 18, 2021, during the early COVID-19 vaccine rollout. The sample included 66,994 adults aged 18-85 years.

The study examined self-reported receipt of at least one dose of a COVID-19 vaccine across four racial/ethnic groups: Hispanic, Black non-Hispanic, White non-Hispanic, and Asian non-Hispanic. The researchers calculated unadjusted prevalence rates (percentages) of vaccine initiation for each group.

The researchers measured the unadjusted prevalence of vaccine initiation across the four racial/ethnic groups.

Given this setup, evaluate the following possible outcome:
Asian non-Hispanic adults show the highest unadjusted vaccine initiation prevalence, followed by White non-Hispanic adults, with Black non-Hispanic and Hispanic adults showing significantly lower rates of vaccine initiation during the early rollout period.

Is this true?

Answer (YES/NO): YES